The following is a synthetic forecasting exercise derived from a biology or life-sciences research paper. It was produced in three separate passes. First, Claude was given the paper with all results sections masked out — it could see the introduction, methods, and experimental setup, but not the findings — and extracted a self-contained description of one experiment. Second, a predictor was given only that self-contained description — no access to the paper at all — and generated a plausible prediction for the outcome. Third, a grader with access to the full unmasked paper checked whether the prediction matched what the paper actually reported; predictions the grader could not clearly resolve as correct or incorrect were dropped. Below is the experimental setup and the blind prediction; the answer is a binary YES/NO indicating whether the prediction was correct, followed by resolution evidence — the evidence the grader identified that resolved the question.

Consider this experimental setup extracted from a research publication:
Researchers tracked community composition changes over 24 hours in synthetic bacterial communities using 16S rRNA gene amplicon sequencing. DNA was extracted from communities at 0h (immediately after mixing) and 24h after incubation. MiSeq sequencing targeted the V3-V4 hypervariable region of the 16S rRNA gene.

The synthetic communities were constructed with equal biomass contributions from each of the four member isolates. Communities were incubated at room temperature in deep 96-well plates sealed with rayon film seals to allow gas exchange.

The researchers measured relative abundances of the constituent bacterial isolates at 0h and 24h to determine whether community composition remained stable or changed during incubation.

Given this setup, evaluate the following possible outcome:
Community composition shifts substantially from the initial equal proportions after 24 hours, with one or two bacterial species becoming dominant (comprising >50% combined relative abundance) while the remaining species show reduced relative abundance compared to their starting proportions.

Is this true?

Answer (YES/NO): NO